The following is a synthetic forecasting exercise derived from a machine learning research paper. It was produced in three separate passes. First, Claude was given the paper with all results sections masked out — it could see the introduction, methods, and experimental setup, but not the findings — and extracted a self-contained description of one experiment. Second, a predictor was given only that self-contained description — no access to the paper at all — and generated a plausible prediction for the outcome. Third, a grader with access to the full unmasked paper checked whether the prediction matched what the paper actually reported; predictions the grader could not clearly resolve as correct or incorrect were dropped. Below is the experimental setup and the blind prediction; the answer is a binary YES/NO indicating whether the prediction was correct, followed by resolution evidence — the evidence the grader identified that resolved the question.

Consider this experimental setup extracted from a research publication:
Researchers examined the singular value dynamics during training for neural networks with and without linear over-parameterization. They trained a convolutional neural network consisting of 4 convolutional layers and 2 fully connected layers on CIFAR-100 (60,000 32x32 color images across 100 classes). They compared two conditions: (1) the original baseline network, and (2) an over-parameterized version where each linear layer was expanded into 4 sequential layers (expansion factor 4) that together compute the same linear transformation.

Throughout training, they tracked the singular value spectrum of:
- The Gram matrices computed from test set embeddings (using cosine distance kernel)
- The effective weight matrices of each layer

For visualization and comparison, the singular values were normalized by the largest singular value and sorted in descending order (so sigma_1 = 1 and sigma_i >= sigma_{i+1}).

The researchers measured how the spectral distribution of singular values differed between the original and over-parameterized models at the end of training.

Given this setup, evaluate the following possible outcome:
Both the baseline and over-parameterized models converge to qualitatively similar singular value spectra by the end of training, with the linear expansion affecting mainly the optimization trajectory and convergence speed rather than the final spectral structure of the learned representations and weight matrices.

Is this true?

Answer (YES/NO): NO